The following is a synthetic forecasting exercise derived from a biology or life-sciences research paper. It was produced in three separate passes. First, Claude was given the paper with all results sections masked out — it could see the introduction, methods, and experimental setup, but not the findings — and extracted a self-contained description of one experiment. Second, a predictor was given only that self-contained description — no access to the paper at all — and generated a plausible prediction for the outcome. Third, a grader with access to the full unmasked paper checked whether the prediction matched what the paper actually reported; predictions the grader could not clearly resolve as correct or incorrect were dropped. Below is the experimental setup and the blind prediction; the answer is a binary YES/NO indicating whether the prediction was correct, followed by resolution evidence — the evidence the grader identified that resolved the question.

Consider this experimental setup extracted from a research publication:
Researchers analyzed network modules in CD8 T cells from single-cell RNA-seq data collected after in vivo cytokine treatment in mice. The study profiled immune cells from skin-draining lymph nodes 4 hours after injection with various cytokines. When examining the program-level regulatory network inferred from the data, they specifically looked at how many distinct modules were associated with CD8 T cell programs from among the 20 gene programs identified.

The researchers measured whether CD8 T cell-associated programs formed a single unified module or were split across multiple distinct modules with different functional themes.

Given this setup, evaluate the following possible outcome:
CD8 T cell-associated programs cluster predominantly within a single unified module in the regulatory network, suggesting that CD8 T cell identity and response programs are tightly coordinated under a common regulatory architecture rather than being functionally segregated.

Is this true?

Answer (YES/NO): NO